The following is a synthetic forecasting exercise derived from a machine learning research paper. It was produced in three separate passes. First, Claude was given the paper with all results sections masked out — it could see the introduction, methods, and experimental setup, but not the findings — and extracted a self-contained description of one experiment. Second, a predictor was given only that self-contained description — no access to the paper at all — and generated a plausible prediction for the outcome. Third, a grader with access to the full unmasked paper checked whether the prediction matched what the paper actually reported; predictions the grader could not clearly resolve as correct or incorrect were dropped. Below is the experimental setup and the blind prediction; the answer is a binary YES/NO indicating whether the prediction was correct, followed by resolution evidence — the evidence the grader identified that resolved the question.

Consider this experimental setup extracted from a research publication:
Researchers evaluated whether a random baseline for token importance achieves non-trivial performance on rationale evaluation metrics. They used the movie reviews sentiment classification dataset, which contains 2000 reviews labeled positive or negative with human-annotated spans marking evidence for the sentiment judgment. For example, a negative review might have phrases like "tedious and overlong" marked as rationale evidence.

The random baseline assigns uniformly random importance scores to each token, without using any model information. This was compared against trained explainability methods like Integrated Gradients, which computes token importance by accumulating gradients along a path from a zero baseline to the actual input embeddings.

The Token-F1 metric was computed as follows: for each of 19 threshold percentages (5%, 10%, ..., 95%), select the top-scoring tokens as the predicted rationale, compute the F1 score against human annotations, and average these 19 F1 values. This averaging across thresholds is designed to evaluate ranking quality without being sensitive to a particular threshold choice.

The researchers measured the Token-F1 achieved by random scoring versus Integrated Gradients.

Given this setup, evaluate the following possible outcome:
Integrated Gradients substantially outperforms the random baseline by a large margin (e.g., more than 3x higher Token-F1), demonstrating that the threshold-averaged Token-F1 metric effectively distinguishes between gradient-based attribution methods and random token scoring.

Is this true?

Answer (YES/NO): NO